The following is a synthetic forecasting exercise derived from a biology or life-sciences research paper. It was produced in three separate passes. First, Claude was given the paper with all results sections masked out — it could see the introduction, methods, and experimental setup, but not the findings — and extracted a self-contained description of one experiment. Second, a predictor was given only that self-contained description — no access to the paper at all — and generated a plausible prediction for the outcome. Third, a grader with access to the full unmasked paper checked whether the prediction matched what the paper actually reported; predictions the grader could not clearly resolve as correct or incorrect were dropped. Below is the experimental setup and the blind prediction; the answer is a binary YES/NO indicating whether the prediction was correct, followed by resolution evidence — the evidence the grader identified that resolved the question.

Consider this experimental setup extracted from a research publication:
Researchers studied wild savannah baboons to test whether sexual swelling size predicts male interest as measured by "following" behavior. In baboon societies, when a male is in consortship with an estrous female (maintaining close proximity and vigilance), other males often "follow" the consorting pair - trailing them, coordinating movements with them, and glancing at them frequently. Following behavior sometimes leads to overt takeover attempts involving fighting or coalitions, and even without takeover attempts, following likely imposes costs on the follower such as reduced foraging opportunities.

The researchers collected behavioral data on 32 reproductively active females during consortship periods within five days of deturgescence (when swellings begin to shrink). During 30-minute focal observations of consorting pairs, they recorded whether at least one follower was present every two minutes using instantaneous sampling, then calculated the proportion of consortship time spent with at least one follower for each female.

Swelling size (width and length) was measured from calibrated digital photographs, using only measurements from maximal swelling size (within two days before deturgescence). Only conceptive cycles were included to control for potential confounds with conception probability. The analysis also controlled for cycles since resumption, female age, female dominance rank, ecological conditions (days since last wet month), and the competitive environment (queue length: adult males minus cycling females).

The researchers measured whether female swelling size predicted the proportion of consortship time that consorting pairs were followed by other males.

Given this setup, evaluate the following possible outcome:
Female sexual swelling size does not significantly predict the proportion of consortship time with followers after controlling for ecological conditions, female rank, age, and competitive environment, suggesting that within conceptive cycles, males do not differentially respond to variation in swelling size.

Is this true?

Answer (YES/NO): NO